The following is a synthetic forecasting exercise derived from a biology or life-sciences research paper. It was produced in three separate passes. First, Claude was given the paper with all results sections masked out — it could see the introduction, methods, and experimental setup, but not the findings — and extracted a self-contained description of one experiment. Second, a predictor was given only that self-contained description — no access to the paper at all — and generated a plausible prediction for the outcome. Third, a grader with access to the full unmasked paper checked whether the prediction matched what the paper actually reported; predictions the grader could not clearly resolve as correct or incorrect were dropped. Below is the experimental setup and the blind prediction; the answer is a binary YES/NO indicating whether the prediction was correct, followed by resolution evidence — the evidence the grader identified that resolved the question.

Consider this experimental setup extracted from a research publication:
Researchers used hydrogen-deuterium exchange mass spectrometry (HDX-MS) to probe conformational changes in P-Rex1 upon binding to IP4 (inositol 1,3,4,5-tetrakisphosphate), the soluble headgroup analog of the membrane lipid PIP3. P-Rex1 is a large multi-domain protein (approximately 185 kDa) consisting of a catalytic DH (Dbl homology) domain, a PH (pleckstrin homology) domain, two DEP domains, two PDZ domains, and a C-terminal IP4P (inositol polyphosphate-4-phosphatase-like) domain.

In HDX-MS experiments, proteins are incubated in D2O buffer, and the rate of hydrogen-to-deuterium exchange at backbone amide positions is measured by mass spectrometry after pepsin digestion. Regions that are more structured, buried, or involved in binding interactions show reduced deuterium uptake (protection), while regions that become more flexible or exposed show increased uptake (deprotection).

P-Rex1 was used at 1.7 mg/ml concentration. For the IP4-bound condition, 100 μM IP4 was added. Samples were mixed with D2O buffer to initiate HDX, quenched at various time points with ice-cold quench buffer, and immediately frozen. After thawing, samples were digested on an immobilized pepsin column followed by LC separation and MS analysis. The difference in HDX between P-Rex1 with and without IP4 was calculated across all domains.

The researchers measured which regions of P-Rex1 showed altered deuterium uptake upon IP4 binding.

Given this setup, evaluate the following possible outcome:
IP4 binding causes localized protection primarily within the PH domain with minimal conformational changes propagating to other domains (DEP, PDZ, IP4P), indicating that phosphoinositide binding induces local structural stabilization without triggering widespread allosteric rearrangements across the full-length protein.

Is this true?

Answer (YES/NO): NO